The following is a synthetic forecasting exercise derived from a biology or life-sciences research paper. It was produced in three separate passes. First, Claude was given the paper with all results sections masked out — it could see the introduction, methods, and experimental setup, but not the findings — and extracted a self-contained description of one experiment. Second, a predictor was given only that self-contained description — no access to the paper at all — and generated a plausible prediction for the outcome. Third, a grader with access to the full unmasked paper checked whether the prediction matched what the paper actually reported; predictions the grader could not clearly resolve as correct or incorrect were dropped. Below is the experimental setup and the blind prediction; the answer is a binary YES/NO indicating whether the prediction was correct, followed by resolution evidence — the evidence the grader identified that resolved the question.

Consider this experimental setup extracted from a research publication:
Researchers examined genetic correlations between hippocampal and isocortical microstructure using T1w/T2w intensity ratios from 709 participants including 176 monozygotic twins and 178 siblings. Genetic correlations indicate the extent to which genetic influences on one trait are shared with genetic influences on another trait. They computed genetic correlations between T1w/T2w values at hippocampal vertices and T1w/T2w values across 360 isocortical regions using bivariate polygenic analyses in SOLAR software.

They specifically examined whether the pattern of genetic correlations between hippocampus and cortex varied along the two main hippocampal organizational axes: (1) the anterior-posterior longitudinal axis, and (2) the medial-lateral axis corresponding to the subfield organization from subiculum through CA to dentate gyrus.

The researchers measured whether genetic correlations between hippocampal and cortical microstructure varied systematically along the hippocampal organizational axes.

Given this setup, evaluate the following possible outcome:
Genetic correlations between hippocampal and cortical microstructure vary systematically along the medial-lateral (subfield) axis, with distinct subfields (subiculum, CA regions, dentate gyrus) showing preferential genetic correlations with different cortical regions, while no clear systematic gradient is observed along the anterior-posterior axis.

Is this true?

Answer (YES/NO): NO